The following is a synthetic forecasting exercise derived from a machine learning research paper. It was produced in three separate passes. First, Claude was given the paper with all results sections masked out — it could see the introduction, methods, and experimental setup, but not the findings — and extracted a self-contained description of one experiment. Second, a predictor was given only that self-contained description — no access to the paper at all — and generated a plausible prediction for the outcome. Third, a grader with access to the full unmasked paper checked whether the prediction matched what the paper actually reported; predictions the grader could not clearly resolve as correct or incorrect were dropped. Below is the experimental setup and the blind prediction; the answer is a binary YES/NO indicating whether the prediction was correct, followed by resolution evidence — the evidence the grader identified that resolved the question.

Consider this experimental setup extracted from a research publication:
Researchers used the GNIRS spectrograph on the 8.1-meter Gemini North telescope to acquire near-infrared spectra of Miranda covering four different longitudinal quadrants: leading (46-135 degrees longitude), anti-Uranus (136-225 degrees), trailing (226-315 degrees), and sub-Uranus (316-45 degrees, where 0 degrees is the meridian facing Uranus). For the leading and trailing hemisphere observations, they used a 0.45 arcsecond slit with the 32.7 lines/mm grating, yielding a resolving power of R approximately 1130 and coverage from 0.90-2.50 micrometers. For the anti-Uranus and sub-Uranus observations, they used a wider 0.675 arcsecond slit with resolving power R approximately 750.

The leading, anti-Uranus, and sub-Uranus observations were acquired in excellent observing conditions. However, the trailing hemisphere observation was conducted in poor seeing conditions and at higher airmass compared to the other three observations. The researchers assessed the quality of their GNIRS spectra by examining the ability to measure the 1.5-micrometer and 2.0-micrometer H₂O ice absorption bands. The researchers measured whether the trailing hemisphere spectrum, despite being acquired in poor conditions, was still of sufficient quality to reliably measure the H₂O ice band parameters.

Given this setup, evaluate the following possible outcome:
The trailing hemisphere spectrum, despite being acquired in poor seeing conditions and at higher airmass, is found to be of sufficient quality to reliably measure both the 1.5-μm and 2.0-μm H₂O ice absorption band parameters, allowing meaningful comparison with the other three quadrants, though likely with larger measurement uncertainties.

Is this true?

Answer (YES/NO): YES